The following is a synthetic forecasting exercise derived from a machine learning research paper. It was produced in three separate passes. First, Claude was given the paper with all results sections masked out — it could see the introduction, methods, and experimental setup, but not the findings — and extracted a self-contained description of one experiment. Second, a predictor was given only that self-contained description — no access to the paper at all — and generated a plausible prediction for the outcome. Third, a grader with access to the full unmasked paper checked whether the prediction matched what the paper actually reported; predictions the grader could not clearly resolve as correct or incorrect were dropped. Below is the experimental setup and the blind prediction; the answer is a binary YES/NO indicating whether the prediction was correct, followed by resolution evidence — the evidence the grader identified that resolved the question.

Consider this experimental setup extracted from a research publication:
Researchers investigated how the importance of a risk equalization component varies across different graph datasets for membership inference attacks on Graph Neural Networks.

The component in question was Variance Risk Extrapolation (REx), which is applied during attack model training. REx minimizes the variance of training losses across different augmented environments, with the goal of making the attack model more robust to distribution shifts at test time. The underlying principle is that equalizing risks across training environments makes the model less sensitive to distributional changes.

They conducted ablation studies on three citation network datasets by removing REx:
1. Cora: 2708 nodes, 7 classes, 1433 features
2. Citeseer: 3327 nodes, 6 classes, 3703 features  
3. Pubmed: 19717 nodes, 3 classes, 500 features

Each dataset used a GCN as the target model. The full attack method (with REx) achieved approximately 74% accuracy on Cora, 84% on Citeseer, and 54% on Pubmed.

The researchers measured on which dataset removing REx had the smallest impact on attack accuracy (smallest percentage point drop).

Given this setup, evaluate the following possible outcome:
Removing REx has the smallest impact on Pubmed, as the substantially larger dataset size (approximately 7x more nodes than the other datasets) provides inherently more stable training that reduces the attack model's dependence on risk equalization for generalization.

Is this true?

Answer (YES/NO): YES